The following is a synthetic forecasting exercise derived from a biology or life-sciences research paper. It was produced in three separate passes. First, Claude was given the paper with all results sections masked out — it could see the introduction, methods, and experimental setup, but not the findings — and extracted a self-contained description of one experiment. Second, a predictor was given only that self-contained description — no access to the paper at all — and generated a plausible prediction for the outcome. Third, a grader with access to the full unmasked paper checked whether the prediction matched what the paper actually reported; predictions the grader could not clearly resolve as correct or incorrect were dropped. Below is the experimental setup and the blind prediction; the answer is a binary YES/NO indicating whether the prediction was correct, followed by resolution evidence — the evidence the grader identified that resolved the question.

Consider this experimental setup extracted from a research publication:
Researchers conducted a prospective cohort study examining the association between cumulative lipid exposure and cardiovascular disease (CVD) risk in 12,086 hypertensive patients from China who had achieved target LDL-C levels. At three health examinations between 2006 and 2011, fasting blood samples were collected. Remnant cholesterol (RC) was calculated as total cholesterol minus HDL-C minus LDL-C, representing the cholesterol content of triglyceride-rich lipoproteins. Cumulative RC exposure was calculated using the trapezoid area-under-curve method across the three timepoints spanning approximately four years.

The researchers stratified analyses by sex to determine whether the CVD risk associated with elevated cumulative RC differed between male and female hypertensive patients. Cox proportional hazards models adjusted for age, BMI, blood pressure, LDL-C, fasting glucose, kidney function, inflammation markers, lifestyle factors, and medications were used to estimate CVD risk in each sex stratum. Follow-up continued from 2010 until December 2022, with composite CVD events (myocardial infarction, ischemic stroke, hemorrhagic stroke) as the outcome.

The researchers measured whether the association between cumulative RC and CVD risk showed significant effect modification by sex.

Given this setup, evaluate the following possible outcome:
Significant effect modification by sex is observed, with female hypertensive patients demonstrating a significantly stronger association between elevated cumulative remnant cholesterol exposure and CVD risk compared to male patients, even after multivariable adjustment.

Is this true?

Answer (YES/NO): NO